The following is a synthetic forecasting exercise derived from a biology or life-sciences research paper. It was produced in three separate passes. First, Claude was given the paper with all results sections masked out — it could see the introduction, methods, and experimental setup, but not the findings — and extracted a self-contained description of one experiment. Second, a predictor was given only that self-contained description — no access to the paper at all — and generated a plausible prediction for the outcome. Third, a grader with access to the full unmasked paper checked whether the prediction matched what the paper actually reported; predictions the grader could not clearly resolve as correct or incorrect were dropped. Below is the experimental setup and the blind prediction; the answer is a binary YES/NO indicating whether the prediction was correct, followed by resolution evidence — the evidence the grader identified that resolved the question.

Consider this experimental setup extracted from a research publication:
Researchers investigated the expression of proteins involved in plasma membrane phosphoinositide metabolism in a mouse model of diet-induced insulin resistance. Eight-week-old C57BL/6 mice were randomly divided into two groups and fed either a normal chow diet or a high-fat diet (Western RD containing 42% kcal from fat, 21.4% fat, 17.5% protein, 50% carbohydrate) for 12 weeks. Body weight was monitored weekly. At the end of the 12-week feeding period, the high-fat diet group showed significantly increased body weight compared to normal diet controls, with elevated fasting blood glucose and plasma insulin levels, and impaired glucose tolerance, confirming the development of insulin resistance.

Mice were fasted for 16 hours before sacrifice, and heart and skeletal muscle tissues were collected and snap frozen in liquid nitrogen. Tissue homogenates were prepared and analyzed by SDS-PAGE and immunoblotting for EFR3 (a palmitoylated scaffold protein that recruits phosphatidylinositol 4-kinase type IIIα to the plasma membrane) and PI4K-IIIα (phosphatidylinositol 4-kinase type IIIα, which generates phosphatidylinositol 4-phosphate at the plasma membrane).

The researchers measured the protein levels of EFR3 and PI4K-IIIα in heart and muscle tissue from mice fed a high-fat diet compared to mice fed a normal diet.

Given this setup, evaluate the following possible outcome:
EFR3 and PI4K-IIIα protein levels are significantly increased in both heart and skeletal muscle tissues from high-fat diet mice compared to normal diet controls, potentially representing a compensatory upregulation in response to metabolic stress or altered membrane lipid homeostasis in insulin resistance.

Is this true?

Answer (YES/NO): NO